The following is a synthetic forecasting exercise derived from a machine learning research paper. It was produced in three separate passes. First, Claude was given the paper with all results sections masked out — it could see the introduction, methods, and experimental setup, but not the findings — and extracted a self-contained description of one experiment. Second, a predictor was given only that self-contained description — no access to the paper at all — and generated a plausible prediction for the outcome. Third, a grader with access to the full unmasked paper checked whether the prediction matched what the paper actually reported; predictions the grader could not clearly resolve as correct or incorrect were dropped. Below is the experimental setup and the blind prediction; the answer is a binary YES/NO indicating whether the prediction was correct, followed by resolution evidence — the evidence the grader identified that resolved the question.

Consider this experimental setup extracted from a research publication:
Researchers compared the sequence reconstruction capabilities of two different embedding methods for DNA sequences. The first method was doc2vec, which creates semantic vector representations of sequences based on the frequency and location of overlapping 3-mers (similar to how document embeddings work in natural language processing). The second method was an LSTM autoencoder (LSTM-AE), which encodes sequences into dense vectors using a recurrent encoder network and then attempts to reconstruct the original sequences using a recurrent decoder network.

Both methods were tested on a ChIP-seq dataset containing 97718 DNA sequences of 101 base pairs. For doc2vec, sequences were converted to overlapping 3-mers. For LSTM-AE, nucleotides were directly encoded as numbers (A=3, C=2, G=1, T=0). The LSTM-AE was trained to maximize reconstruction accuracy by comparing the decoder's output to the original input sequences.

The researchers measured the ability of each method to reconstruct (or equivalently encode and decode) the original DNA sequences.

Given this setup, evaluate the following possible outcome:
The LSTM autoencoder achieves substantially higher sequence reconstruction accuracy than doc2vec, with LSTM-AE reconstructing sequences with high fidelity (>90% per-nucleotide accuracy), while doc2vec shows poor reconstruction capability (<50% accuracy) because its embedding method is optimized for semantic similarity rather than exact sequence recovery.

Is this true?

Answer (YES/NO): NO